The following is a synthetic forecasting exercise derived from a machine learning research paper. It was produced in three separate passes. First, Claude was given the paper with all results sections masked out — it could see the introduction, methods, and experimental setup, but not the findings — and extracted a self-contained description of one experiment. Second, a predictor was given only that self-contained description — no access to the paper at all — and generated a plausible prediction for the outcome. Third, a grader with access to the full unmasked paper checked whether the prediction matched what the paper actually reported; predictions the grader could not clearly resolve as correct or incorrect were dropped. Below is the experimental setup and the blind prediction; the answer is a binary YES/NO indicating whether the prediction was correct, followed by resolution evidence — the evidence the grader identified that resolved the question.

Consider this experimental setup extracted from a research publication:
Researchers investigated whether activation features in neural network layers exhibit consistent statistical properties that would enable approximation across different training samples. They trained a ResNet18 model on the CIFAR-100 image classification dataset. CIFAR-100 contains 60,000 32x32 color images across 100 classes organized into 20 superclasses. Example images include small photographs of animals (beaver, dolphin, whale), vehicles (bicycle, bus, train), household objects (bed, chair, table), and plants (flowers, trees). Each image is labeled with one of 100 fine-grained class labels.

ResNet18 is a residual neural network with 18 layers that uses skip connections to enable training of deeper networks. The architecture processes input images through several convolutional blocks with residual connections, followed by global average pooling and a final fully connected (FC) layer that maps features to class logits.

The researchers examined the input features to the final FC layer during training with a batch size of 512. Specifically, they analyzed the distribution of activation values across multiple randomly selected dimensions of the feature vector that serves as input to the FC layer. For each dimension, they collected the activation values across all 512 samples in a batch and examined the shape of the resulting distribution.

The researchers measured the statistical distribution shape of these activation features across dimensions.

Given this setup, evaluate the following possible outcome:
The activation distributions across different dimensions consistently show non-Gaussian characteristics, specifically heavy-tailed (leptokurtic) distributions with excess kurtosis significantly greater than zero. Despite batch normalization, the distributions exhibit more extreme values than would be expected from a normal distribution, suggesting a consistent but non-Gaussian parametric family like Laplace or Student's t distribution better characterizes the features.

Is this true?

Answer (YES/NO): NO